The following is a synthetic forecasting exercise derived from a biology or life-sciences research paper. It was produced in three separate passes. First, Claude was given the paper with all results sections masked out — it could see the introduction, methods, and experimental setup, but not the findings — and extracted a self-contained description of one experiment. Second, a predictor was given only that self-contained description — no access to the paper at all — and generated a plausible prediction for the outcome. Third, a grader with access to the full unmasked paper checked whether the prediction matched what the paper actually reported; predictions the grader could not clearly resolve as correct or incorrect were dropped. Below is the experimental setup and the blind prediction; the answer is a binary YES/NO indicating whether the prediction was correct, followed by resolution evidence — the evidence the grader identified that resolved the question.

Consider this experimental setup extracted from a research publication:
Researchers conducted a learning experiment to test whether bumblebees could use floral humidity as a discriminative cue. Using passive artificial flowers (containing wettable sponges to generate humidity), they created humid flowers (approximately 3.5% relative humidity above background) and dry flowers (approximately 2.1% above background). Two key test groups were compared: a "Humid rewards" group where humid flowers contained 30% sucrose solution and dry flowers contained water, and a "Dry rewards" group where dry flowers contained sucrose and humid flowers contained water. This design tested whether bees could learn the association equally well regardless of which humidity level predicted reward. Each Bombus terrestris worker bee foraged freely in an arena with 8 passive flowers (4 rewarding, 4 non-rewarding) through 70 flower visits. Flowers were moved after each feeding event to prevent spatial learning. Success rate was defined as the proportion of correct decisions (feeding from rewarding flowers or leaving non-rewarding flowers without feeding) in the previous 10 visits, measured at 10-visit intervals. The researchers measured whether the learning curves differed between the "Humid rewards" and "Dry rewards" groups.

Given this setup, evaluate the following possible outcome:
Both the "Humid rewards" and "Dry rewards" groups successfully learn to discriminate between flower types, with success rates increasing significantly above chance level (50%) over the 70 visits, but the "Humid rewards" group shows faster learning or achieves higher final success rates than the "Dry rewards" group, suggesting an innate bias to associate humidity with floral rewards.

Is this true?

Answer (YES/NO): NO